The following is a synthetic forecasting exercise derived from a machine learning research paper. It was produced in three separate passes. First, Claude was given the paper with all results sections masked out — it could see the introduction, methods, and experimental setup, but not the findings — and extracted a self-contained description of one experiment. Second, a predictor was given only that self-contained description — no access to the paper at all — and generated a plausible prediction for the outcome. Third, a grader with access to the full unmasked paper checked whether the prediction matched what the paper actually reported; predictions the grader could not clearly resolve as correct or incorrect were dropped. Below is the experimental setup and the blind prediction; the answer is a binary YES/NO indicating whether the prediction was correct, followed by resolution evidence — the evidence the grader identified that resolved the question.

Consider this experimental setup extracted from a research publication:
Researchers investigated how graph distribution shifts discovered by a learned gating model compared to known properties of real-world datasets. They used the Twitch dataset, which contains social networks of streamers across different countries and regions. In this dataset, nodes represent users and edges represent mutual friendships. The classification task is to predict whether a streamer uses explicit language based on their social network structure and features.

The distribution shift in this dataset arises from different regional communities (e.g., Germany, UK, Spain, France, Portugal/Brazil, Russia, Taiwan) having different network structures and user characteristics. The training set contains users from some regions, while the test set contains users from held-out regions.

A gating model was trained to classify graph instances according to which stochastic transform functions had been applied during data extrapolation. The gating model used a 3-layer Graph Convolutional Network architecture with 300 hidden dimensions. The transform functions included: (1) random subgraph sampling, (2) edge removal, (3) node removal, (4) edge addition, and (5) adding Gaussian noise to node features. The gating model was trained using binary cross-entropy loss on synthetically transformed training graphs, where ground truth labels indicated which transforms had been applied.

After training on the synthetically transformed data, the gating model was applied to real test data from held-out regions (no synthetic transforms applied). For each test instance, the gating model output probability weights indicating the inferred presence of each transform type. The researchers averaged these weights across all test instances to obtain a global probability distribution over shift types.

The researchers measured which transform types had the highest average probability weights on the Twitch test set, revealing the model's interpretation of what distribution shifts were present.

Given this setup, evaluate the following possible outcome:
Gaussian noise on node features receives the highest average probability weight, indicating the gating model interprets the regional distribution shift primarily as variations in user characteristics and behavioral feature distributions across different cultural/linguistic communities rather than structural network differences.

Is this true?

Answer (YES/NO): NO